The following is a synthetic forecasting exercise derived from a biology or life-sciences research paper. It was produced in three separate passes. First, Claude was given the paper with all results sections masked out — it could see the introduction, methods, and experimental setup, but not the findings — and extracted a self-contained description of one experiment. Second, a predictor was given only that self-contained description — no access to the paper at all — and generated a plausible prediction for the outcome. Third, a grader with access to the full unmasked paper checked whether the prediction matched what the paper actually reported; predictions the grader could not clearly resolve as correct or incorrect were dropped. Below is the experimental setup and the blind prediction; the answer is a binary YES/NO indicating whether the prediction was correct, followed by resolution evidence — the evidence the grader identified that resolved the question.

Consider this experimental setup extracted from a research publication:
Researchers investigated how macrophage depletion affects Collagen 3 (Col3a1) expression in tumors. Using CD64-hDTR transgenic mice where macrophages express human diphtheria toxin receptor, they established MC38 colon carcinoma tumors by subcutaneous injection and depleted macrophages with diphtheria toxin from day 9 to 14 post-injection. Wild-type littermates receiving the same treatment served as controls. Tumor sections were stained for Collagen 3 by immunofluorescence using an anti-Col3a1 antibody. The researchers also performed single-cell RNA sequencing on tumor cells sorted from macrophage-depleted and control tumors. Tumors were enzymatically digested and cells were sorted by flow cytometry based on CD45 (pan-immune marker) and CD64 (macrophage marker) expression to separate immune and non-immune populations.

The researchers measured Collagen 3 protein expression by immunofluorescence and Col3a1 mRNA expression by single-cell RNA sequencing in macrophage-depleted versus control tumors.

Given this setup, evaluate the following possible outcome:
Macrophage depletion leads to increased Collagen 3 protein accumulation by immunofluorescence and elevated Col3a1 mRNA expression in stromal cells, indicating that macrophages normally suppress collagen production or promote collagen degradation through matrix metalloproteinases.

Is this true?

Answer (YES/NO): NO